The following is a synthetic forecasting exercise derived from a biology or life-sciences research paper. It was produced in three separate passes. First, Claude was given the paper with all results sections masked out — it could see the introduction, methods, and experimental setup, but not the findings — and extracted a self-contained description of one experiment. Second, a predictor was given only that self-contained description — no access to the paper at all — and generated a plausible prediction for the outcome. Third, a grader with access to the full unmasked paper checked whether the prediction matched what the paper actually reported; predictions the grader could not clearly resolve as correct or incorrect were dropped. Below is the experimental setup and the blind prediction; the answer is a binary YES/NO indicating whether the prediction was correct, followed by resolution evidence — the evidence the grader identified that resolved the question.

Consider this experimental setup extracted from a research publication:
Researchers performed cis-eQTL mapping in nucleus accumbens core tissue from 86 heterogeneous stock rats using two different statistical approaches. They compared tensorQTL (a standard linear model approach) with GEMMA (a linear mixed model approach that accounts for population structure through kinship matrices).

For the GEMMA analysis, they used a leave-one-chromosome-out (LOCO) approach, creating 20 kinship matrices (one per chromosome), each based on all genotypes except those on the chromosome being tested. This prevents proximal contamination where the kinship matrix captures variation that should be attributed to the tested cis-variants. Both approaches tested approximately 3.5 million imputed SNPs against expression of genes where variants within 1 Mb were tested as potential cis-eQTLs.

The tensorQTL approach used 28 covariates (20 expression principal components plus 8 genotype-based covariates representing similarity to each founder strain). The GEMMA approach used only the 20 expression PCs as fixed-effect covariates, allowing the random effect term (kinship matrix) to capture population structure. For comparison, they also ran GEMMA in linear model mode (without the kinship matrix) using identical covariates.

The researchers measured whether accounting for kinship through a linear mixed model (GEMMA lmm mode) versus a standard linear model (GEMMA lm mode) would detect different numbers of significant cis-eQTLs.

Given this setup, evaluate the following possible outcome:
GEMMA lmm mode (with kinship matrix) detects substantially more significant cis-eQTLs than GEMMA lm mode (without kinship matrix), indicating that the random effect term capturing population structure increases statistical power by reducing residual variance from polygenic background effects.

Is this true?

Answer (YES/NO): NO